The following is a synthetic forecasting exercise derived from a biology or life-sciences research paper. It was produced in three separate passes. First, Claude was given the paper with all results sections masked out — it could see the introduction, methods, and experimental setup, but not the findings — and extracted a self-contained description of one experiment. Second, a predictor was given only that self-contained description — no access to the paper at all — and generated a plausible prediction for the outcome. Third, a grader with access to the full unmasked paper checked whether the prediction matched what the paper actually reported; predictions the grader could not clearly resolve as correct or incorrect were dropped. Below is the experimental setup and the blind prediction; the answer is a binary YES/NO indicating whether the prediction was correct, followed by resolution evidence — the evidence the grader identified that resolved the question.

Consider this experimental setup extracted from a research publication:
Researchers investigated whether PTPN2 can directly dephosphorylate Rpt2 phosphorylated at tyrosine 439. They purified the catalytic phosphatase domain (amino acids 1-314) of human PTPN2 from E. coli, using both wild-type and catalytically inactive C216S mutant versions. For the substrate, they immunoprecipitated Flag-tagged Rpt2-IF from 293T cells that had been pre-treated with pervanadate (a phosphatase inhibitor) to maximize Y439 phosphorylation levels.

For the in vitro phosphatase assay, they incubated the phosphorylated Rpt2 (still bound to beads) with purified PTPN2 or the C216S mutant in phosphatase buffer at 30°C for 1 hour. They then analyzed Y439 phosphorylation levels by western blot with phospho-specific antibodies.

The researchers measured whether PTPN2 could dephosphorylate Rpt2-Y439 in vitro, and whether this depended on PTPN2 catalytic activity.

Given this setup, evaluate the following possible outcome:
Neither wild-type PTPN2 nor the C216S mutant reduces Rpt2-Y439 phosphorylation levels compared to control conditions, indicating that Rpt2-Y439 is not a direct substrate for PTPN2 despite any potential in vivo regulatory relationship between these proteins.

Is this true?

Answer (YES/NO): NO